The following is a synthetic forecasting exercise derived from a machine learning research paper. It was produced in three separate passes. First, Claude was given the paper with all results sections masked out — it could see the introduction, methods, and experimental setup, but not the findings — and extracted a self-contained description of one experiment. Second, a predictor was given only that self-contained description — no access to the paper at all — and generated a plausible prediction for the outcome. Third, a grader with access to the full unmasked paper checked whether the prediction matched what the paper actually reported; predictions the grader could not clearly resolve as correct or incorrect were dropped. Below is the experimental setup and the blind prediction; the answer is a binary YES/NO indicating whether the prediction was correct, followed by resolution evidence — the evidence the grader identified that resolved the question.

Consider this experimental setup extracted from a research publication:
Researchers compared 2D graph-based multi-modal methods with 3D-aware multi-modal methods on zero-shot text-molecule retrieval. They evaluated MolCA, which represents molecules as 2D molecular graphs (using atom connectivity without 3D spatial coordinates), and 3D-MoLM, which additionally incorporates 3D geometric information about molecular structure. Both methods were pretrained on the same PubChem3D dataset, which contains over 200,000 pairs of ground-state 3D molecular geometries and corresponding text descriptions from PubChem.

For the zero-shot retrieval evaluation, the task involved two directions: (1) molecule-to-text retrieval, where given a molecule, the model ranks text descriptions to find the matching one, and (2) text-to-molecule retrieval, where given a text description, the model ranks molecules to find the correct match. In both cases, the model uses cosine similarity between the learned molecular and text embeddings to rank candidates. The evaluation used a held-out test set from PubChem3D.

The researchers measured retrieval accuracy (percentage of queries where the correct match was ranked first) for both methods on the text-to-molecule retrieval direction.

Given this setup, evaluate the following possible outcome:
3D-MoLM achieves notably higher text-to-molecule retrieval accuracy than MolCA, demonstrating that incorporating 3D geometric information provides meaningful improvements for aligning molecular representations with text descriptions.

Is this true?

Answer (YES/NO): NO